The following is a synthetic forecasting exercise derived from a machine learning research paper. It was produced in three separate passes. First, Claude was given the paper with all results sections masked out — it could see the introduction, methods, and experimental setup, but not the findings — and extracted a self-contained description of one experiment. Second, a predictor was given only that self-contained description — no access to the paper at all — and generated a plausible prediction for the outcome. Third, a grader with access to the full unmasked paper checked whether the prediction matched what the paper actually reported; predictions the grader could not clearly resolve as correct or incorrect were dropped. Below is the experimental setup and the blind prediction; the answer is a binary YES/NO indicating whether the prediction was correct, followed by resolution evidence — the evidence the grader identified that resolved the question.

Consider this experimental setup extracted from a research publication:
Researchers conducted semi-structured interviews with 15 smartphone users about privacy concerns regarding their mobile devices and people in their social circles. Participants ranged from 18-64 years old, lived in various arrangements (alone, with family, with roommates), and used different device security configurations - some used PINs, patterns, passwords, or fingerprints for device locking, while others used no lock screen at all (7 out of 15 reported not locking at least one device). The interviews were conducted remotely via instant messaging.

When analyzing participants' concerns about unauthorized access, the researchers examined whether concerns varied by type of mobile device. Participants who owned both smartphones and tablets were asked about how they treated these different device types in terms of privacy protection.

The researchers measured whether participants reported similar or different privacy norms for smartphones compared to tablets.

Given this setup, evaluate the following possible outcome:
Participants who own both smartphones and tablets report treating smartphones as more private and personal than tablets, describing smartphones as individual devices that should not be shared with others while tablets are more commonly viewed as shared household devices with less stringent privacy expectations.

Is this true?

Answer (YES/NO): YES